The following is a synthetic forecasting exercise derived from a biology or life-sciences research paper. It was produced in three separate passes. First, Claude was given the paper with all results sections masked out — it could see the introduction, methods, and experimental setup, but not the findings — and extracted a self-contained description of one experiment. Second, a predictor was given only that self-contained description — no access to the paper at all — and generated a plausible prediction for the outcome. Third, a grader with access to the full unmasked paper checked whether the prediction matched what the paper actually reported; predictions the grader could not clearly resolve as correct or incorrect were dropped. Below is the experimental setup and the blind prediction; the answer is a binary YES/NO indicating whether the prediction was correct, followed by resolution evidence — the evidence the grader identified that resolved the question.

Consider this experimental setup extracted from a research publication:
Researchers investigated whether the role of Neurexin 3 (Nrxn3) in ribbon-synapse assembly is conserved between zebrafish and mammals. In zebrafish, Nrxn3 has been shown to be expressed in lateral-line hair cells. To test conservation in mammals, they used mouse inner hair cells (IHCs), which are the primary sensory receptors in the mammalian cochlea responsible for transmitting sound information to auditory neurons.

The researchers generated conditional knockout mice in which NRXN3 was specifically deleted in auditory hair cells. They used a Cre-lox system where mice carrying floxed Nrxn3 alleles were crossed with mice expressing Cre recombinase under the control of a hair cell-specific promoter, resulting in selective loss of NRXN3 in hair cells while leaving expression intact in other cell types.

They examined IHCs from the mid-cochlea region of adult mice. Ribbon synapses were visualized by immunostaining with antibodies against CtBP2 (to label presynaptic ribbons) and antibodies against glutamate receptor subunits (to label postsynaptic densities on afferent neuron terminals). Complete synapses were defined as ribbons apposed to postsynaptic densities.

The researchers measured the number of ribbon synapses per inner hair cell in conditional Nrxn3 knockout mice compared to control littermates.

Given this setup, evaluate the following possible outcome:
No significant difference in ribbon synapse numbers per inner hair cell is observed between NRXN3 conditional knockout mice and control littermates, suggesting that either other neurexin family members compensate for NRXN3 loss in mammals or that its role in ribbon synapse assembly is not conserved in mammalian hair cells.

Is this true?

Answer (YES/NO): NO